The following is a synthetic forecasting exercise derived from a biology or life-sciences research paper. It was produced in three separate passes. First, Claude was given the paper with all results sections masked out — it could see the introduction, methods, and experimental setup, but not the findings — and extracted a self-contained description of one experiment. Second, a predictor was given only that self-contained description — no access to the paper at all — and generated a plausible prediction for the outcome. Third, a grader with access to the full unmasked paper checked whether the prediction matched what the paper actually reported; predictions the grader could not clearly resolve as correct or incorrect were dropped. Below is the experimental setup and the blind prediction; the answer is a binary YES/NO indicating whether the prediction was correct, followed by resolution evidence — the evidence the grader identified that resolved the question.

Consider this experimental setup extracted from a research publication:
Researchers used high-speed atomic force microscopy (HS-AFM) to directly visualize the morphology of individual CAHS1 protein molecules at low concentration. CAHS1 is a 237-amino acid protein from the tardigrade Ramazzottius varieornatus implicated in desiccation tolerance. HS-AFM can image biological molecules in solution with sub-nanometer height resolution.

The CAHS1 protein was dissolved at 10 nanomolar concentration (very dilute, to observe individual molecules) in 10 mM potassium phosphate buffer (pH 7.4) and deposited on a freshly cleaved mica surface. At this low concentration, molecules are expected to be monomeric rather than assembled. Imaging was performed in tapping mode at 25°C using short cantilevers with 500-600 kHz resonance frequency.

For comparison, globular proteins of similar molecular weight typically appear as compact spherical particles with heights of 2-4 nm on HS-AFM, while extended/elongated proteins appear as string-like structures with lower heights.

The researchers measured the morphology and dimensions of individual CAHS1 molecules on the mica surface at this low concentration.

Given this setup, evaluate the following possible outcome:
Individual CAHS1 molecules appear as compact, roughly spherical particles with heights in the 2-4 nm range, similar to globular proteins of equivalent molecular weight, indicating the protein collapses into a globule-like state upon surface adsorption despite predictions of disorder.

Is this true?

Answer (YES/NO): NO